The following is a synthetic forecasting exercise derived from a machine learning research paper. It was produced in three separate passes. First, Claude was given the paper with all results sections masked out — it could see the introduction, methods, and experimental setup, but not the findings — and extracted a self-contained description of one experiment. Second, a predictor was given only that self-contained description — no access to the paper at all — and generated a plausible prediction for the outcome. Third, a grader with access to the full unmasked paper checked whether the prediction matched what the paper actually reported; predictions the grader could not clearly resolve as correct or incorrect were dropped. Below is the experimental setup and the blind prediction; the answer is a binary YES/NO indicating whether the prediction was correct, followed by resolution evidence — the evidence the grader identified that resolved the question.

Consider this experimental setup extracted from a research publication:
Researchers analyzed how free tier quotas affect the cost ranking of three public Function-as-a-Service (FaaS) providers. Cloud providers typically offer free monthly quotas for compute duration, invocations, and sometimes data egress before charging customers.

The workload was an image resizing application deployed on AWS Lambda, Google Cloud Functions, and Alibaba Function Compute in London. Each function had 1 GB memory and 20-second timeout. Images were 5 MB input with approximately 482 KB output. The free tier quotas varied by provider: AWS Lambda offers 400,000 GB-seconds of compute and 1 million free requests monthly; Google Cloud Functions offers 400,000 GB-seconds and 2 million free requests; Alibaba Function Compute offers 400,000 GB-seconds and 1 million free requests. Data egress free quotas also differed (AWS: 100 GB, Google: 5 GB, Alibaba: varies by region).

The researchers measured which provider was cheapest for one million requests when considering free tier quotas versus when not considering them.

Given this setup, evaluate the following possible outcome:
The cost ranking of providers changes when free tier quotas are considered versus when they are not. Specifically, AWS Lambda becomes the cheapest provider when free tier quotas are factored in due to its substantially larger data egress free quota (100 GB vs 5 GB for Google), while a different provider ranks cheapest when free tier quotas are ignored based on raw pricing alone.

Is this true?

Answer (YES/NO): YES